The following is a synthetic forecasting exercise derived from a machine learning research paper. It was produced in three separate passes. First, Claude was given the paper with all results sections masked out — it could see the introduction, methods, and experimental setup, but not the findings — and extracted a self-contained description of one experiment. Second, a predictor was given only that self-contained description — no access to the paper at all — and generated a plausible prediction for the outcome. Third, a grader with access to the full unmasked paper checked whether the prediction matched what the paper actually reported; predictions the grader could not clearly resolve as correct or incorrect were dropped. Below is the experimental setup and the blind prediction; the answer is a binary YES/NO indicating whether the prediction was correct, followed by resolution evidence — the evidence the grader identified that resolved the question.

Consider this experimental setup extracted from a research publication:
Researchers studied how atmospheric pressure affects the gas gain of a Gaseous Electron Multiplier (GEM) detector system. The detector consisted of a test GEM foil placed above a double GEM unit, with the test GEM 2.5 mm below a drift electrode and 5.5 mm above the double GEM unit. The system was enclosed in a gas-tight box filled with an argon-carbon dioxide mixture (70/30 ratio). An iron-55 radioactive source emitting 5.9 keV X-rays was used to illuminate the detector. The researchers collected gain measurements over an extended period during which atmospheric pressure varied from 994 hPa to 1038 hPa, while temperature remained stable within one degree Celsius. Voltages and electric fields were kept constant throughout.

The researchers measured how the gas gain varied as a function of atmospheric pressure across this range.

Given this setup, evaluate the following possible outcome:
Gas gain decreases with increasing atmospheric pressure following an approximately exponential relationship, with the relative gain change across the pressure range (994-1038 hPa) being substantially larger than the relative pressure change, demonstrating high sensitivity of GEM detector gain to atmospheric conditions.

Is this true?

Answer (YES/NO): YES